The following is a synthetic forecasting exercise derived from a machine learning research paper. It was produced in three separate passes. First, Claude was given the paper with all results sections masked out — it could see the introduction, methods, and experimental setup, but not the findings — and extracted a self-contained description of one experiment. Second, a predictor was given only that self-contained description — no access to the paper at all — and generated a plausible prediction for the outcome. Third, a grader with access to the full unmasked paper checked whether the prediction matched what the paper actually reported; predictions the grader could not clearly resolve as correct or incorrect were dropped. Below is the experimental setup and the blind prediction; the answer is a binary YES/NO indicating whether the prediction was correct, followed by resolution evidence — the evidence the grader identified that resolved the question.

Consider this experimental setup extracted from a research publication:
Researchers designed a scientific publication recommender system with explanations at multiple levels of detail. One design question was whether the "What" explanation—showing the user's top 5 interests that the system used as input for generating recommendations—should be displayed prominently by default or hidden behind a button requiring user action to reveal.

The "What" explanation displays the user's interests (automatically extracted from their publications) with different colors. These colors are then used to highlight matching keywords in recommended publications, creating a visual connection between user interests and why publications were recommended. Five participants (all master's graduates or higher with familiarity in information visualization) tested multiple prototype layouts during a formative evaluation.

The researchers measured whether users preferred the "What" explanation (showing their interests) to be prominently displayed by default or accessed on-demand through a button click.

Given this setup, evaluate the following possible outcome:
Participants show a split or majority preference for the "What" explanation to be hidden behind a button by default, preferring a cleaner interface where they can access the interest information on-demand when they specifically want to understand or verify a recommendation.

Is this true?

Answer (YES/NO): NO